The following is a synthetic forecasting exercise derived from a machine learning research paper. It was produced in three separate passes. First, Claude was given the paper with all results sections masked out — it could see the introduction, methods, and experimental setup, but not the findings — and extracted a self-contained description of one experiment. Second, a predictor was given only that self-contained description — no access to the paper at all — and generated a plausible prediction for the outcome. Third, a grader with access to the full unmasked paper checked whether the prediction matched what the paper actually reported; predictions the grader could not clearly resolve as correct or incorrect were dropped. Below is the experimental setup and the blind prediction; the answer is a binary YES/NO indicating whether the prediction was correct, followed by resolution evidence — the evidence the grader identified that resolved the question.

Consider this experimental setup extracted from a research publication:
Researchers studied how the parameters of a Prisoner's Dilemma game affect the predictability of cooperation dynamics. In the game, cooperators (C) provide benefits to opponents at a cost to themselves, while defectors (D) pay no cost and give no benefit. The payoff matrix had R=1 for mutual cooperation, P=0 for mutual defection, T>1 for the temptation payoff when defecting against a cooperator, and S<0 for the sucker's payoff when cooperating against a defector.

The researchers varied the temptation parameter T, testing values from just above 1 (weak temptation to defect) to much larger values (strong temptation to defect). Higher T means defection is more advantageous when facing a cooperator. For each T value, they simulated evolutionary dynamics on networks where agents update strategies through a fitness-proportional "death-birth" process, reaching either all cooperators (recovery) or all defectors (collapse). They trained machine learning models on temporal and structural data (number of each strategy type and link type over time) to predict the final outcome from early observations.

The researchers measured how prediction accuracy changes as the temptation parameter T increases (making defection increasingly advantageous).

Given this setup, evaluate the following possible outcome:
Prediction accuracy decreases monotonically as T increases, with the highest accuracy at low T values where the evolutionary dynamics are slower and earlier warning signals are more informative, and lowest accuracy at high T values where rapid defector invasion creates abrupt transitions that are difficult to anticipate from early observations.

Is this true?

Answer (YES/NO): NO